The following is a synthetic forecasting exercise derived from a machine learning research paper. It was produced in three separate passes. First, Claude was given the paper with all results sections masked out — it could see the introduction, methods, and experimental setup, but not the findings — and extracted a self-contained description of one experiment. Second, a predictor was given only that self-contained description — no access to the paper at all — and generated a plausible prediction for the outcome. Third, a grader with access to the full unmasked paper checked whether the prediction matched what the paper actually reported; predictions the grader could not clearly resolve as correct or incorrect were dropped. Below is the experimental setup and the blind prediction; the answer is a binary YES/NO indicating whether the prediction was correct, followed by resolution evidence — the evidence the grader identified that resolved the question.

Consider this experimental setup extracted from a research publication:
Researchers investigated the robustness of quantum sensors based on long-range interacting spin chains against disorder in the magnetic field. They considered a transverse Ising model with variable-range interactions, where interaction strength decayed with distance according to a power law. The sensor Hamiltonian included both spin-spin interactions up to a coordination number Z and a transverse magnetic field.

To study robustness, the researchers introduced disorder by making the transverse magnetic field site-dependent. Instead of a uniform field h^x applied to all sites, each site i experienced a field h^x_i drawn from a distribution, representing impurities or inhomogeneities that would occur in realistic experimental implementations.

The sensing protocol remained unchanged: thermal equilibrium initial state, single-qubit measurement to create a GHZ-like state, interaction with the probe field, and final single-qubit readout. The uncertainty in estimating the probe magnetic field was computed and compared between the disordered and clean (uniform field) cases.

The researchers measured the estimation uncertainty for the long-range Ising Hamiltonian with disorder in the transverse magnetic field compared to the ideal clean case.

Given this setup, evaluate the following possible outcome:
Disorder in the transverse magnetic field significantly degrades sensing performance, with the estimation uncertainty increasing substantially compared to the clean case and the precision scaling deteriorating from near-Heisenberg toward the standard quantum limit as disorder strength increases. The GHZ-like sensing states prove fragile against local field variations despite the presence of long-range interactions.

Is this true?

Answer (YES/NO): NO